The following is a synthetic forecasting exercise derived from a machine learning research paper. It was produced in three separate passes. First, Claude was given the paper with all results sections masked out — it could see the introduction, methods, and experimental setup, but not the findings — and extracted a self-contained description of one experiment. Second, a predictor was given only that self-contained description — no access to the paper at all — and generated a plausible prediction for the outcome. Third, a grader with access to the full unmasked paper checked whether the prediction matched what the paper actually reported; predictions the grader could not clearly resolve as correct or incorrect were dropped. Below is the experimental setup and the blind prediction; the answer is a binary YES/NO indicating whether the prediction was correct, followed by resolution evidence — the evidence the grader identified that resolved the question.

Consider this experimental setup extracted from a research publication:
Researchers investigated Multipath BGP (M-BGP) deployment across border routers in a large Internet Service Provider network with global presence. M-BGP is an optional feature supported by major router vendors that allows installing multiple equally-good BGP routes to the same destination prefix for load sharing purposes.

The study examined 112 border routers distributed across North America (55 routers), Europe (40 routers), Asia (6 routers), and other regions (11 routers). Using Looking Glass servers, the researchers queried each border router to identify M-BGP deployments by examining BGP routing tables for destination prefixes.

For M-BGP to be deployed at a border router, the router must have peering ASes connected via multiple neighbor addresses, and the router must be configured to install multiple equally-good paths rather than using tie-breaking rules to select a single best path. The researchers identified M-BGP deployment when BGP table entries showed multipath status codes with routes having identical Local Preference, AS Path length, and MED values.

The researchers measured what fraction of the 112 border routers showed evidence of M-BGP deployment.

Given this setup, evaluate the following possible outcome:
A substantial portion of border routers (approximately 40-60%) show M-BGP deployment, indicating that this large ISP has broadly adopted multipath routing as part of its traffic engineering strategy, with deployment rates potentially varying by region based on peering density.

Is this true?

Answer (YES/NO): YES